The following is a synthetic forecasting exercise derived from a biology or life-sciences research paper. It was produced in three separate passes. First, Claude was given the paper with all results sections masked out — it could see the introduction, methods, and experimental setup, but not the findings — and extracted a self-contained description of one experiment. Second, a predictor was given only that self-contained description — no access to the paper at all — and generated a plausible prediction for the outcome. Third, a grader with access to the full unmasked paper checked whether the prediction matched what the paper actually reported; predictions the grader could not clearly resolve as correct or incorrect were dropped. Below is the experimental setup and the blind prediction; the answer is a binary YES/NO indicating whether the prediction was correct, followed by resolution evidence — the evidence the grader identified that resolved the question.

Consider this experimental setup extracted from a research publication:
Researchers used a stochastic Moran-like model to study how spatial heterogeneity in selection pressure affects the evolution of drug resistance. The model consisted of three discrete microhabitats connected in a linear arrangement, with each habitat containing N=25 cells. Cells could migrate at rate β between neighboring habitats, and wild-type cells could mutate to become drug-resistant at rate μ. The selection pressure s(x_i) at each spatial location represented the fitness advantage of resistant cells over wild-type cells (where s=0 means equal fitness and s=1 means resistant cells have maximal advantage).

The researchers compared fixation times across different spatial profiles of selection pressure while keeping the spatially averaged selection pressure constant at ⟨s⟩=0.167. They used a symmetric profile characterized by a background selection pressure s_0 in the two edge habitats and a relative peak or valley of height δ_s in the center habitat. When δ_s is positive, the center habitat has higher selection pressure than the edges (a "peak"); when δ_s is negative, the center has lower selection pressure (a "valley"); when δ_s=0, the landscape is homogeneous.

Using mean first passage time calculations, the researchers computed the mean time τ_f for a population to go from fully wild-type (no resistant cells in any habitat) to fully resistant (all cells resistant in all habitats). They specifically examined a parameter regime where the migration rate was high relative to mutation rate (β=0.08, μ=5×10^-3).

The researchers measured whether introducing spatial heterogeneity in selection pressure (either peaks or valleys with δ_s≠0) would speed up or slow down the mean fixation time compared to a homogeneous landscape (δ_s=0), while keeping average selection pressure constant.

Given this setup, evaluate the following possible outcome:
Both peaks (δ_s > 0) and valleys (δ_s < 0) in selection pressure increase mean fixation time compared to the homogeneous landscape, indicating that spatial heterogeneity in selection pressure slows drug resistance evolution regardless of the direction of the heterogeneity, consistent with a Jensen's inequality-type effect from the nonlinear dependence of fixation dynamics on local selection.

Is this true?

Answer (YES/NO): NO